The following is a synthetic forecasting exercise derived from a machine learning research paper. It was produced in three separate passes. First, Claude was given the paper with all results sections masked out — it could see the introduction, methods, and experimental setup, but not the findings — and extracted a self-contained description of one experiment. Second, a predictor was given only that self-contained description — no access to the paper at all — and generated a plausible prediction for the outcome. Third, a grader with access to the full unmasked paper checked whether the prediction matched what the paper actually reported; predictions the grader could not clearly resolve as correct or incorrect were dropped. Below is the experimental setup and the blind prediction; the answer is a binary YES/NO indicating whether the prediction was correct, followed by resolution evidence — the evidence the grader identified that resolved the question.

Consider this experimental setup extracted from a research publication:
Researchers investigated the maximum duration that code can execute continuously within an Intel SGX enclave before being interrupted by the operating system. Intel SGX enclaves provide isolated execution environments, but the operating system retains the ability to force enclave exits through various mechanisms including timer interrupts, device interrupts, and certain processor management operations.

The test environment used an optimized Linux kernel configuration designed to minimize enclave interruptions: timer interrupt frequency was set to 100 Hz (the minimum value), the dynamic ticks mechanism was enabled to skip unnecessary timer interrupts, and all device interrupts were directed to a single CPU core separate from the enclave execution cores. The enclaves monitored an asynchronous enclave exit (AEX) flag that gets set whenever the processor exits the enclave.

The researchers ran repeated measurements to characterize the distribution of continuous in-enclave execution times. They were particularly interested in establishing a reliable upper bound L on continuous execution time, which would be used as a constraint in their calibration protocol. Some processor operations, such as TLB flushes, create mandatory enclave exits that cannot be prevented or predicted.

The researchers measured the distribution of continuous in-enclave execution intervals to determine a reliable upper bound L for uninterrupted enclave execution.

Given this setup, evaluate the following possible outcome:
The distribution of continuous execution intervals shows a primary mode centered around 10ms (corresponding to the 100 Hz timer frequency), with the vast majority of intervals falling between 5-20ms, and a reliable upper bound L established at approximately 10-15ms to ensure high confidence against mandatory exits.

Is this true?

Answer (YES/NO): NO